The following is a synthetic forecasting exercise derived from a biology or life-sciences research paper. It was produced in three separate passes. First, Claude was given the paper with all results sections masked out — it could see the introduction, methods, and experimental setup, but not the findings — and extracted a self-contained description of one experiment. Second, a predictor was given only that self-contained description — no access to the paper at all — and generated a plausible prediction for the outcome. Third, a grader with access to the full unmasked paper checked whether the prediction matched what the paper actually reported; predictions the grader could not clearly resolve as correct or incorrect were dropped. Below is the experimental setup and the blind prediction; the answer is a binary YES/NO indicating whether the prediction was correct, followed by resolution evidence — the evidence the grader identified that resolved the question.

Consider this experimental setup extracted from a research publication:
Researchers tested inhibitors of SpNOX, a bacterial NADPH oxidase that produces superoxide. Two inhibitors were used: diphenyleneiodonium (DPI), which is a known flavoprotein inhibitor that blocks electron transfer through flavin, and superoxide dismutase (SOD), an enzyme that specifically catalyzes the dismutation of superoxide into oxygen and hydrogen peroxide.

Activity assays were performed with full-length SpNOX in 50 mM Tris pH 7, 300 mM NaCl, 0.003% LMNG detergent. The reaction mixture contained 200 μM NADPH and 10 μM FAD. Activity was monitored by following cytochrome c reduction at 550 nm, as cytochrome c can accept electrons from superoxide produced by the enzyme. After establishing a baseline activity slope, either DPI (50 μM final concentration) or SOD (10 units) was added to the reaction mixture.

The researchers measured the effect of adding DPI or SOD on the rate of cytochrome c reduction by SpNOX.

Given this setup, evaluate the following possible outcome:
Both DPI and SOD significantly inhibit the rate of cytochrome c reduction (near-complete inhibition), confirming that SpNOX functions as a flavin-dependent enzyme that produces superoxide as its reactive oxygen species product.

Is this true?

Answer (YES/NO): NO